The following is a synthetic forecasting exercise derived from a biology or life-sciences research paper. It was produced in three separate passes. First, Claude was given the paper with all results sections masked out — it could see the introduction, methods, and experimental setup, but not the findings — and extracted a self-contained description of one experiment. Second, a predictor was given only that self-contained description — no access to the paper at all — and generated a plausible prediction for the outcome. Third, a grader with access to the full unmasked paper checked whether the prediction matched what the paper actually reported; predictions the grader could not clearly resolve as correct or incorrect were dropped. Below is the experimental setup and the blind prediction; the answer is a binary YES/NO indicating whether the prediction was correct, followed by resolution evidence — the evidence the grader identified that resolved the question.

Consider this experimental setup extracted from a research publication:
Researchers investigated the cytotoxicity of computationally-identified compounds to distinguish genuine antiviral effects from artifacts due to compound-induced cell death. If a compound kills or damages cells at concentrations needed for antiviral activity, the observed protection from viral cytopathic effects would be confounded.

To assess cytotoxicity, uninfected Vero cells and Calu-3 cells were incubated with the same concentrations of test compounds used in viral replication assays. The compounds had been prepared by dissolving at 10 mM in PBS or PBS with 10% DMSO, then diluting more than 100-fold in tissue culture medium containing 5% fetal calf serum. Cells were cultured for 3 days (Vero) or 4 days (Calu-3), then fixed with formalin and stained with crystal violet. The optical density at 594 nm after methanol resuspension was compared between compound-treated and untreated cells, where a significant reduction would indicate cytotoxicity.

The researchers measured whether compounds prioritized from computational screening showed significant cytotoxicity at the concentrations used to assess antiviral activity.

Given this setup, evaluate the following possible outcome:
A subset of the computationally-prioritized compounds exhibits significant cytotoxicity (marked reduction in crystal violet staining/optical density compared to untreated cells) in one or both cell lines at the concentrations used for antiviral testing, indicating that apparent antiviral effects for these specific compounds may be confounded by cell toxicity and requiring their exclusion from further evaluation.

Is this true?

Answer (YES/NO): NO